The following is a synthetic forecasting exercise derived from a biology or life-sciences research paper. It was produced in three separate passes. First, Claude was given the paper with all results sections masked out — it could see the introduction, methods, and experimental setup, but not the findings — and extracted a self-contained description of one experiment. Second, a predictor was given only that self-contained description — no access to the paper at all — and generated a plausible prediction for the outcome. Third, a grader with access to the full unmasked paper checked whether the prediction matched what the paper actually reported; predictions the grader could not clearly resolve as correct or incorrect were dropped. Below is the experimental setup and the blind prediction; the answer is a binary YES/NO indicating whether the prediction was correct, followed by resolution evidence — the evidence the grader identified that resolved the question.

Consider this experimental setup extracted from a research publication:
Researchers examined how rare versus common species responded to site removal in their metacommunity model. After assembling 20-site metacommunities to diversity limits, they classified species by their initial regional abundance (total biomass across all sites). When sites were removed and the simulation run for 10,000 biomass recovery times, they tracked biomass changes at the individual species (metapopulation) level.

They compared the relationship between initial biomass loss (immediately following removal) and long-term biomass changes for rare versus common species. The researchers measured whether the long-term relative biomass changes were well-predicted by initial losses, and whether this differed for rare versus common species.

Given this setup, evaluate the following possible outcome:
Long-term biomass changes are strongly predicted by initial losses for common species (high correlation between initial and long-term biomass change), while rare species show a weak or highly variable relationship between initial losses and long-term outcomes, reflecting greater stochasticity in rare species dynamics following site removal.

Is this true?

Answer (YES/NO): YES